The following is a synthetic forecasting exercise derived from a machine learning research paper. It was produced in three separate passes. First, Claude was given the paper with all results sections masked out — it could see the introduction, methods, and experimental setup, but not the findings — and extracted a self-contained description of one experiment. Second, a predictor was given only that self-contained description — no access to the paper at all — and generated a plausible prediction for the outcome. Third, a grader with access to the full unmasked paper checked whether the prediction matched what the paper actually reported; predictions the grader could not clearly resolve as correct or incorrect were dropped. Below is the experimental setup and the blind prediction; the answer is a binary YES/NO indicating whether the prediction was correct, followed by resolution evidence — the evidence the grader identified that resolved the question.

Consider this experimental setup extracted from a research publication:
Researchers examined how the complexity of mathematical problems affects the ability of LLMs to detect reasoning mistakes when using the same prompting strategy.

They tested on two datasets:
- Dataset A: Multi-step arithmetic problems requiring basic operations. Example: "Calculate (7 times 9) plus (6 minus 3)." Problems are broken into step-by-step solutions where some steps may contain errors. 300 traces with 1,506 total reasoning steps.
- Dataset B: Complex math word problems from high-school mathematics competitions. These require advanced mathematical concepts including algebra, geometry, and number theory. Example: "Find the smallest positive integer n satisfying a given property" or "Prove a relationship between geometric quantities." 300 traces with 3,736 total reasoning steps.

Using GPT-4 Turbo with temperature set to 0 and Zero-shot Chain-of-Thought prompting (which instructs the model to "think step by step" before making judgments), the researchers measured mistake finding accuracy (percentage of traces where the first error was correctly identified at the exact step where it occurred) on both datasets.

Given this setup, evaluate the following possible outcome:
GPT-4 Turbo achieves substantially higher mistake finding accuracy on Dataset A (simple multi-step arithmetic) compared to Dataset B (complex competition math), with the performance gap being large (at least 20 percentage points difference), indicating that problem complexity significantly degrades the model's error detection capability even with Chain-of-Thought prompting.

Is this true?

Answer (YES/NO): YES